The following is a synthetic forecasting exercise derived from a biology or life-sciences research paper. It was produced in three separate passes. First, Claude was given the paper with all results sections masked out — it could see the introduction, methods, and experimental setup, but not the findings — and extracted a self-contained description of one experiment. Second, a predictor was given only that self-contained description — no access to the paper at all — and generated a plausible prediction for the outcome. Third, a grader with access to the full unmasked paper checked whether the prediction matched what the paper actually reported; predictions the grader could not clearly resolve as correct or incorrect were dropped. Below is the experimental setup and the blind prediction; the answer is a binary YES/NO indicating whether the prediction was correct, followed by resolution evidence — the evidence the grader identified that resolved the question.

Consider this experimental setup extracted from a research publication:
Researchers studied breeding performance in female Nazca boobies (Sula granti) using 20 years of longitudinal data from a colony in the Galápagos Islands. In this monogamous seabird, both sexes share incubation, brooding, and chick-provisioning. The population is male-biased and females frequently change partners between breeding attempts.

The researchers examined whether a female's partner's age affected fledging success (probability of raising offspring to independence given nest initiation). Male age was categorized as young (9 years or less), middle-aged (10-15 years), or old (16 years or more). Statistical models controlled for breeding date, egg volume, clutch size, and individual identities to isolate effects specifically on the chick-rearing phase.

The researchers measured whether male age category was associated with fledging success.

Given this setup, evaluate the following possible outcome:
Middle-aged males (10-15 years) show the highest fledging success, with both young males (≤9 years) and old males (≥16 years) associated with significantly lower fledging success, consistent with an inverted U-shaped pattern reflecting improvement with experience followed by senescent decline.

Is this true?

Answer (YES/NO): NO